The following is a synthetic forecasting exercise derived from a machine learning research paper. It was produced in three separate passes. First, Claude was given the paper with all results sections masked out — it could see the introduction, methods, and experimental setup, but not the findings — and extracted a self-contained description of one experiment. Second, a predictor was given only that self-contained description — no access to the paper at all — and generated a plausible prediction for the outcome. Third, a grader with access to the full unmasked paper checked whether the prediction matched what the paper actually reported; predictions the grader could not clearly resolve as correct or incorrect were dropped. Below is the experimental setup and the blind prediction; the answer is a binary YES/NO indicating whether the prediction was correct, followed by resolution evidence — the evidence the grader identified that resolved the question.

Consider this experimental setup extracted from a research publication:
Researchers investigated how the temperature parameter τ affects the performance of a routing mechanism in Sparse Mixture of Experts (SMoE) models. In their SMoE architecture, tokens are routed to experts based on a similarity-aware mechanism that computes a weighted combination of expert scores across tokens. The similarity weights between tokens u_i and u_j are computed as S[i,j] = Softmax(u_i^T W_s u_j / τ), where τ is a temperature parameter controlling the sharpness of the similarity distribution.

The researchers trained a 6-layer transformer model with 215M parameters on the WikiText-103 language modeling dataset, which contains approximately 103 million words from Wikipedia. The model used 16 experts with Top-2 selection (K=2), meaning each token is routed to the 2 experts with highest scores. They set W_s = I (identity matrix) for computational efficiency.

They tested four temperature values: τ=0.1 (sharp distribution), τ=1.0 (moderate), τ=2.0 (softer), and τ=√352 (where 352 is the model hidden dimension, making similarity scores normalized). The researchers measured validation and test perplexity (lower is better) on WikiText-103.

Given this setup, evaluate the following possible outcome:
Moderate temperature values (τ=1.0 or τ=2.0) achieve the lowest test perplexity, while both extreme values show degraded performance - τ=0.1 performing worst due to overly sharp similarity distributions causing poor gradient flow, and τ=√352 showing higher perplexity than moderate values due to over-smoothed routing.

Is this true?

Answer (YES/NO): YES